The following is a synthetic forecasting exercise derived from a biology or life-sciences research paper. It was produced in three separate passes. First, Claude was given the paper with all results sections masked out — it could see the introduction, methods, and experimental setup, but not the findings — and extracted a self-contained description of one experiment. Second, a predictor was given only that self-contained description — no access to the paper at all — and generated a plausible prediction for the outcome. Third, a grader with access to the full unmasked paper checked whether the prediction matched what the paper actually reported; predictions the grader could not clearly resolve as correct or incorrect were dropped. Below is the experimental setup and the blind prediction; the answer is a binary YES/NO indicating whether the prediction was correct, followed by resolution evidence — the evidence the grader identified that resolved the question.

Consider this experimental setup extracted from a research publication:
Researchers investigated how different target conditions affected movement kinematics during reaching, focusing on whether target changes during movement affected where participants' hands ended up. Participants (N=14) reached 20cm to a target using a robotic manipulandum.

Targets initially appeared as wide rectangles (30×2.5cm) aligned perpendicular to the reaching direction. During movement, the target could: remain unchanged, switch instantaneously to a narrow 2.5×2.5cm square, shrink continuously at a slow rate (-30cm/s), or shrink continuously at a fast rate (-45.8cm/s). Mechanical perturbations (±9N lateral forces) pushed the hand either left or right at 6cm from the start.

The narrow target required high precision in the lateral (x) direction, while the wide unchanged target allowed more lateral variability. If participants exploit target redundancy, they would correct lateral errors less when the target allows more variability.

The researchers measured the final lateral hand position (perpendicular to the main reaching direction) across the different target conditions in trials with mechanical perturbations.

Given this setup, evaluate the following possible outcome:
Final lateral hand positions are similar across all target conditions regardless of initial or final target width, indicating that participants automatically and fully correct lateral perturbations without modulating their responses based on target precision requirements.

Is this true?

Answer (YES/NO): NO